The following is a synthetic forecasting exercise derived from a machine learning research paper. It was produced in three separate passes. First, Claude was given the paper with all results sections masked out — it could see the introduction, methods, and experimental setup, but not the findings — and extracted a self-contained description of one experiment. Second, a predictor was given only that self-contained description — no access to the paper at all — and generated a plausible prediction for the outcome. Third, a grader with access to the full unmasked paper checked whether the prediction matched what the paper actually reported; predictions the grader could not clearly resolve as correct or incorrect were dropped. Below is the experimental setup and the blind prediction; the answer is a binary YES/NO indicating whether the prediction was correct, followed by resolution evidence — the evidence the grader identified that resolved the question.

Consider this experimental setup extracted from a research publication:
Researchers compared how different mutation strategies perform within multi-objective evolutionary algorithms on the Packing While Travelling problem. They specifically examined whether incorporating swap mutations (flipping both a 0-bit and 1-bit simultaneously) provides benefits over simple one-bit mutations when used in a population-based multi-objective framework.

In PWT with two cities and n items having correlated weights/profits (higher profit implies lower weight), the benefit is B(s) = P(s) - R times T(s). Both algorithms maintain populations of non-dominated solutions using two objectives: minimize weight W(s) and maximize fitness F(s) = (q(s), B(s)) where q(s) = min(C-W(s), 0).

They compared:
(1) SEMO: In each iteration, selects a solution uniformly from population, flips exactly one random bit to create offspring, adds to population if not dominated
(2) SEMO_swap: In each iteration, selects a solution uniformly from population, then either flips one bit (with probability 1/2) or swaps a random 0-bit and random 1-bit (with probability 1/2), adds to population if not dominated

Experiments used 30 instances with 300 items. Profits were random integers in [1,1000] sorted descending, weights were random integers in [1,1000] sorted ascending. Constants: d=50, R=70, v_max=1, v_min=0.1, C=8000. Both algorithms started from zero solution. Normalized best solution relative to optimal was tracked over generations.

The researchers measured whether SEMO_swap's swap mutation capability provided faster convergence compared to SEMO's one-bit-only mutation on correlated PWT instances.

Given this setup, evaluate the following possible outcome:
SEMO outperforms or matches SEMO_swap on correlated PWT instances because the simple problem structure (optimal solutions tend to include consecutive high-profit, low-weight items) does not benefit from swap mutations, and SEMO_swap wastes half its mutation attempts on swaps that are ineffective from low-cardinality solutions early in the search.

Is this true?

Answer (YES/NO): YES